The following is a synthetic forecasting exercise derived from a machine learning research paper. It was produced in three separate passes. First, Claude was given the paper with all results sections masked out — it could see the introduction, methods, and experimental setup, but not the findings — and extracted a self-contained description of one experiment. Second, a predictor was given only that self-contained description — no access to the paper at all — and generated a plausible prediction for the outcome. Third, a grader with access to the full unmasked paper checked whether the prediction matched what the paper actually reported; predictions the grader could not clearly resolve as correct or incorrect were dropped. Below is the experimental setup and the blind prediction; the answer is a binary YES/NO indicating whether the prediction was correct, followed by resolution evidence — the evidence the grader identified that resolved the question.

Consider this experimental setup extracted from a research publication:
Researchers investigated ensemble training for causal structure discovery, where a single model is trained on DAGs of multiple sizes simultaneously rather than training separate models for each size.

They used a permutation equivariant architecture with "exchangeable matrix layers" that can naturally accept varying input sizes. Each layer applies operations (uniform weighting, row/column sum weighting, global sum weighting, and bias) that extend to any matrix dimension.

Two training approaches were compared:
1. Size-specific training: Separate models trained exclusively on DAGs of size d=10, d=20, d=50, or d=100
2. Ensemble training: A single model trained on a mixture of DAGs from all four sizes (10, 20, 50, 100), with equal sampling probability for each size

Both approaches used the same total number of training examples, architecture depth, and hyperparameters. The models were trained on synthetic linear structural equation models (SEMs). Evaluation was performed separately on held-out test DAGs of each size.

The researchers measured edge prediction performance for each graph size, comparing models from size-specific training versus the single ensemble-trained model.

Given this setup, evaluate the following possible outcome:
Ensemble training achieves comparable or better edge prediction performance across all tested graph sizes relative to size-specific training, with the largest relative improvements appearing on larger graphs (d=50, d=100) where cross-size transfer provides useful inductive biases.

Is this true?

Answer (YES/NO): NO